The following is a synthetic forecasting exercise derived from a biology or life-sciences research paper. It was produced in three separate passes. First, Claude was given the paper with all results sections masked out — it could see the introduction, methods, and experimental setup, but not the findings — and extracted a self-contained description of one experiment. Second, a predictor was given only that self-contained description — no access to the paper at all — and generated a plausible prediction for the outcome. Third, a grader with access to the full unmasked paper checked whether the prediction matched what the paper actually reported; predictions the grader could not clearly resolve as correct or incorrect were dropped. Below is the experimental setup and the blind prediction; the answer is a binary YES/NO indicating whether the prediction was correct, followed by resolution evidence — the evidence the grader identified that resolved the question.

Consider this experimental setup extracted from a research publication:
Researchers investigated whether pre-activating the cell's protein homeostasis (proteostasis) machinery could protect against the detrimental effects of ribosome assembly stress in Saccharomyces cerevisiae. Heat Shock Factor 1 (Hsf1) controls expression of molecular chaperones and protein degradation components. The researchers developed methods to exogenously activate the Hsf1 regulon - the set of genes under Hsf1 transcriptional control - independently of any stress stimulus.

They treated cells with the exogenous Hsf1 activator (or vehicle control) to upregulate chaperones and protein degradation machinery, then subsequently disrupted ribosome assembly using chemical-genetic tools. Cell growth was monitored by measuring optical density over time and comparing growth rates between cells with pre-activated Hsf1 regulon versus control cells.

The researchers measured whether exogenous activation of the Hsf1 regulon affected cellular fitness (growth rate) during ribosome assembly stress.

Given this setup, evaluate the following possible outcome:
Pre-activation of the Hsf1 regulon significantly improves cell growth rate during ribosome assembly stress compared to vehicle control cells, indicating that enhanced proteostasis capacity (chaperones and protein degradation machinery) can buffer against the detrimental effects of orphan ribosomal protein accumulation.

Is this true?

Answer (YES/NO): YES